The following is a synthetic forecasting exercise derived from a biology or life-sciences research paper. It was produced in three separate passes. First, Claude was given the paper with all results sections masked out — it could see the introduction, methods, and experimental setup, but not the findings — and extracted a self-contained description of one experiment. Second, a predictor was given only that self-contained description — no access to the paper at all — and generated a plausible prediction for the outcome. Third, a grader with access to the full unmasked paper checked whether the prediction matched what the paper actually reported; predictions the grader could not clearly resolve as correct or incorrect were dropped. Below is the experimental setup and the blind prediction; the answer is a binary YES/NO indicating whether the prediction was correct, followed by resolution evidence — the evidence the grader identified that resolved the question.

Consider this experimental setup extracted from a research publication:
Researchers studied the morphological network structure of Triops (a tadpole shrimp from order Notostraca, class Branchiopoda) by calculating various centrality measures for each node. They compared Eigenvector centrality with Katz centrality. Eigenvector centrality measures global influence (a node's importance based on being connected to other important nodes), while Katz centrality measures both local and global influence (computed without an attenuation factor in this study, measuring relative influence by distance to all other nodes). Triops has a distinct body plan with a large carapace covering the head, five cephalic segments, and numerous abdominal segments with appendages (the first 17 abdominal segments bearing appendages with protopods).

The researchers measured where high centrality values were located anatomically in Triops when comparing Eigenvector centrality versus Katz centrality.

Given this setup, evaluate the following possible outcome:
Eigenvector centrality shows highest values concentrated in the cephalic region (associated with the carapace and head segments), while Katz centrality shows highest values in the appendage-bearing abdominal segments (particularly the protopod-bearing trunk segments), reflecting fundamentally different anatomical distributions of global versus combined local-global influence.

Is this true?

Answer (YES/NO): NO